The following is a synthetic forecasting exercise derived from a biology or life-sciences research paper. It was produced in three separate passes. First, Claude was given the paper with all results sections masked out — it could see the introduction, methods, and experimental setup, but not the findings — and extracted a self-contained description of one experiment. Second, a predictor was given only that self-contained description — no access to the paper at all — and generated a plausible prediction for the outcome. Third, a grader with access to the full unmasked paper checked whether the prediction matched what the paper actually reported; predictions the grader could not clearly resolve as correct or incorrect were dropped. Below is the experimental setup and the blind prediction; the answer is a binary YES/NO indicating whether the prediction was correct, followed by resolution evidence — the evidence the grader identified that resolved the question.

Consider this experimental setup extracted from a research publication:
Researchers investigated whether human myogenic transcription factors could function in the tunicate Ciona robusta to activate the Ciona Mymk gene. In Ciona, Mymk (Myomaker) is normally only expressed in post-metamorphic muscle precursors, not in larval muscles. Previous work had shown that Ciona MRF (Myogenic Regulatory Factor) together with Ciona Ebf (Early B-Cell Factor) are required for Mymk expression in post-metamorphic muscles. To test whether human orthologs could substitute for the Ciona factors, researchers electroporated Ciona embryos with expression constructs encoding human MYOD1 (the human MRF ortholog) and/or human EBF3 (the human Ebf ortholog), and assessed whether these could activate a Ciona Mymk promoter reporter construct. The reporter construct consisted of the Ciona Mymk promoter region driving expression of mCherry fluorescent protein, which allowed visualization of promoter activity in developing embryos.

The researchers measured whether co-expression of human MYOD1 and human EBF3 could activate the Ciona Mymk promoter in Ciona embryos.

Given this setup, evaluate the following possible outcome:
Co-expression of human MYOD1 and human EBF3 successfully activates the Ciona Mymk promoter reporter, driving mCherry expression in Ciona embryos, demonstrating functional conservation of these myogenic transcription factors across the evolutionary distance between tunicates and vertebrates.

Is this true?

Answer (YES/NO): YES